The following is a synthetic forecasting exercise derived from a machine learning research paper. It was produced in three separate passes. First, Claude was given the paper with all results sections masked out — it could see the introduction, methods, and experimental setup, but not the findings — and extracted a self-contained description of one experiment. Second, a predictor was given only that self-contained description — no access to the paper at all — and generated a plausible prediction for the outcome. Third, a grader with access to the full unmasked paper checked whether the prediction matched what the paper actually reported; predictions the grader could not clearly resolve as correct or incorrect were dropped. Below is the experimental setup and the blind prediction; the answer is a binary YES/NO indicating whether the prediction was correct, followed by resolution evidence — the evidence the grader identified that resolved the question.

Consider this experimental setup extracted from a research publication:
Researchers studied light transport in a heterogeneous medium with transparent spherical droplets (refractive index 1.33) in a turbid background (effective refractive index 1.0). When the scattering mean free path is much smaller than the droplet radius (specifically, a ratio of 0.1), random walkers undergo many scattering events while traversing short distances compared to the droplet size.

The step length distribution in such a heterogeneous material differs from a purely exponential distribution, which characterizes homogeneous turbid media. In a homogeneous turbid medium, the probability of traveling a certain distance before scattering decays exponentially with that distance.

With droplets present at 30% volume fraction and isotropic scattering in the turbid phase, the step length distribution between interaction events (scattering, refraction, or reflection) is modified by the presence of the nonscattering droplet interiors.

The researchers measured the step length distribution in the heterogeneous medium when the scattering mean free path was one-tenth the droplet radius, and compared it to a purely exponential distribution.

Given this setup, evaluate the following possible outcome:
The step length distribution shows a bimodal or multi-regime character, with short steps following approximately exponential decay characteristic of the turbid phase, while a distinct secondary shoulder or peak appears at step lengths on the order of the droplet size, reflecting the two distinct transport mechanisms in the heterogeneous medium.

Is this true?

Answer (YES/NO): YES